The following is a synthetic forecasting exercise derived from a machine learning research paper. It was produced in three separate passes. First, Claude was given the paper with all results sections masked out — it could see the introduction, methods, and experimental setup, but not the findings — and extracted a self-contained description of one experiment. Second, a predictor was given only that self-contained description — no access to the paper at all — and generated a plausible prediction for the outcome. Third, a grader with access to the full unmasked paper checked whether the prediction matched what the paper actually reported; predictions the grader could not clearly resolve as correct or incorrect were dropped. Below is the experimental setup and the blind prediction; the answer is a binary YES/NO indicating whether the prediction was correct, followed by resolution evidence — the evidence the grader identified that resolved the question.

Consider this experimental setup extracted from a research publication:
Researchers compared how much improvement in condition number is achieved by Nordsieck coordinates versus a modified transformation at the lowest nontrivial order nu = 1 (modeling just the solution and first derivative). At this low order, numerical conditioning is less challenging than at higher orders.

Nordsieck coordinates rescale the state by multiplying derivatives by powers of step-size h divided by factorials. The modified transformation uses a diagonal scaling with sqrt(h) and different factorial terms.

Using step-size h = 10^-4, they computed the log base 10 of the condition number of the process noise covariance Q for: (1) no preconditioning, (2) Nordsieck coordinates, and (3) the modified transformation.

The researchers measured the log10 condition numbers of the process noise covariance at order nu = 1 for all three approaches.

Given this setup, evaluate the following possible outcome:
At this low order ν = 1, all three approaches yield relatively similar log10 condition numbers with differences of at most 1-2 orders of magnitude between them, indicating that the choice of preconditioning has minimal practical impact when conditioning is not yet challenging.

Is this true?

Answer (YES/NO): NO